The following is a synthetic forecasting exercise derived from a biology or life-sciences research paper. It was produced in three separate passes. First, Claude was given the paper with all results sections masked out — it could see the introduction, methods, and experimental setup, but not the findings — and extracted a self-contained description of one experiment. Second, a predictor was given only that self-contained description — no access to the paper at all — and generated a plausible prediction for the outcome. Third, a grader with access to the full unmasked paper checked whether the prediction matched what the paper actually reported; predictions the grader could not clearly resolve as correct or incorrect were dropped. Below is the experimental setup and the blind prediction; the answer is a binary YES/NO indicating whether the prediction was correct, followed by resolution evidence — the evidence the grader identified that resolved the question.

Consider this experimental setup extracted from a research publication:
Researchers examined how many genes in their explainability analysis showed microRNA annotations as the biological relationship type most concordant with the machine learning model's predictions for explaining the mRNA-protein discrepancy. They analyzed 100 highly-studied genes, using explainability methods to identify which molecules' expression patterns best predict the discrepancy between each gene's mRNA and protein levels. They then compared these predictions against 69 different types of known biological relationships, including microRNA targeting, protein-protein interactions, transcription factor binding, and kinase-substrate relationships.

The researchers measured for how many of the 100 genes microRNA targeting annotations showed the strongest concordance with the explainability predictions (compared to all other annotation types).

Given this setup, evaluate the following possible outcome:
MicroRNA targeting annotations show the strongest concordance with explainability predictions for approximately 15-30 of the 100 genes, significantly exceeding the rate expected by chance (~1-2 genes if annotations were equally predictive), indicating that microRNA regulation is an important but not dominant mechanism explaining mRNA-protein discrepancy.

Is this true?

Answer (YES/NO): NO